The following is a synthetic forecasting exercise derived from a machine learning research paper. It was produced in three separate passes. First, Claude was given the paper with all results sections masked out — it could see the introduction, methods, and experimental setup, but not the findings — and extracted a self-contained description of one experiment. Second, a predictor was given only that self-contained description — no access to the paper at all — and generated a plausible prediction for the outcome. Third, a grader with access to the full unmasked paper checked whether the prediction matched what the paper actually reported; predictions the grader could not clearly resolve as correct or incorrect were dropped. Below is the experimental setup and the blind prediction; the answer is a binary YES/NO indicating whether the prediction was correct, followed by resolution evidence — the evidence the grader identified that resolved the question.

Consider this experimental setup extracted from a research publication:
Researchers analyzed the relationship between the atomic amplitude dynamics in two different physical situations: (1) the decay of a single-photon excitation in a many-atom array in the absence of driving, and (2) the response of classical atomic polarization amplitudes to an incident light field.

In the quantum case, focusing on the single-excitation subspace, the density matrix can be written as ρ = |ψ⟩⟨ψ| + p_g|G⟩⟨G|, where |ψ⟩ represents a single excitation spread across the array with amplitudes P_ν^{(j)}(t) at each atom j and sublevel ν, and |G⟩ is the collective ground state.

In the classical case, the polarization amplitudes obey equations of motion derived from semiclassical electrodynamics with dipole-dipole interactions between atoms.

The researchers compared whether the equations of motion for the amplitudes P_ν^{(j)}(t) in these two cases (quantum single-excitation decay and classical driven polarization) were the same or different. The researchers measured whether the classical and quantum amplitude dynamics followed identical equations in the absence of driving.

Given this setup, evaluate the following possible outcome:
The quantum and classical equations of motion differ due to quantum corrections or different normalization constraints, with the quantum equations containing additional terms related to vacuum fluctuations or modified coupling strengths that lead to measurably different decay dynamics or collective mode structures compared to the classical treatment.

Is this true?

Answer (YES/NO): NO